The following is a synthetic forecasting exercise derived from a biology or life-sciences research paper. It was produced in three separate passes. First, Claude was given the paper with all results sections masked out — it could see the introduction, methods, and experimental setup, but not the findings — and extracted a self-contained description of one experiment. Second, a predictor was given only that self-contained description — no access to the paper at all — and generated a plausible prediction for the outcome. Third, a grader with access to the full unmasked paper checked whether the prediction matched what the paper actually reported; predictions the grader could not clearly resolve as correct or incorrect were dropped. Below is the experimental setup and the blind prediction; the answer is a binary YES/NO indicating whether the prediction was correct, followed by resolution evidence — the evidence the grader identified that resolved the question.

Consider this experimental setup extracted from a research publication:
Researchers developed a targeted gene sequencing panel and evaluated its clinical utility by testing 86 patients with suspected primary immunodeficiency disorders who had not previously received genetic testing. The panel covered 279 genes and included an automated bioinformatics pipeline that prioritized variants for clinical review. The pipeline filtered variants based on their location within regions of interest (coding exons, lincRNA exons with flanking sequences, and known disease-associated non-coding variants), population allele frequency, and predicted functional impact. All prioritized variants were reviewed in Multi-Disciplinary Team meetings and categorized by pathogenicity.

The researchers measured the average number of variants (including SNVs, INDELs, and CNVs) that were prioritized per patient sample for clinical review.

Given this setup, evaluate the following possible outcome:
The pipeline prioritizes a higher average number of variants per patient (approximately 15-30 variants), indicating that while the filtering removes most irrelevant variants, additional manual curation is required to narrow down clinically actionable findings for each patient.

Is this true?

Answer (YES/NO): NO